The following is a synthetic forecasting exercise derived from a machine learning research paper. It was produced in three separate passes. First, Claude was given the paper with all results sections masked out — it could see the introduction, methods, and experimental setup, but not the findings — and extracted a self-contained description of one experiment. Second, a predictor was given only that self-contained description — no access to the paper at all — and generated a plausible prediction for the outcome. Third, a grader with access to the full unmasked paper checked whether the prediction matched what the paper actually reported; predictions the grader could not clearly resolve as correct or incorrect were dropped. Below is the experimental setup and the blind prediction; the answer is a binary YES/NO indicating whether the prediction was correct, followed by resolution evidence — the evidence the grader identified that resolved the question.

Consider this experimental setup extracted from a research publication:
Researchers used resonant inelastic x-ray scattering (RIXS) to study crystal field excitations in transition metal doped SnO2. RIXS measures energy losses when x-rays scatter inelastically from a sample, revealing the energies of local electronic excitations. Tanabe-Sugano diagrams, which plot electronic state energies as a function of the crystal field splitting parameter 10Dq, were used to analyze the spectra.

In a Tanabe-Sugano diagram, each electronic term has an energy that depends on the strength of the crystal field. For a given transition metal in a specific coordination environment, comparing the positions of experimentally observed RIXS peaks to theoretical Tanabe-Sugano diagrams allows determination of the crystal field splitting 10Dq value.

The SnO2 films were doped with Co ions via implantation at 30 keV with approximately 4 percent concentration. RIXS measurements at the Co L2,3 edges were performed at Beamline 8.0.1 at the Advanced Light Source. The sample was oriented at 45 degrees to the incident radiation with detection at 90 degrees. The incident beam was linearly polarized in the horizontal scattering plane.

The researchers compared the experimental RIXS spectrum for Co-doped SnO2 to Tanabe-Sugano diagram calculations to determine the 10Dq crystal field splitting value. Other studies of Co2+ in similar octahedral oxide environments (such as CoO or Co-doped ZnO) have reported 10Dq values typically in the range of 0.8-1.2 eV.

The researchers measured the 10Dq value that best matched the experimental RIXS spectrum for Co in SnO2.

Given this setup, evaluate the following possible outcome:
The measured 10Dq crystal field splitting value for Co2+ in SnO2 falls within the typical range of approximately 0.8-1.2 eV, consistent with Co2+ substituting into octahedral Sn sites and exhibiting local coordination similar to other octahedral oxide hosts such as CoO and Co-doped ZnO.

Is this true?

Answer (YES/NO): NO